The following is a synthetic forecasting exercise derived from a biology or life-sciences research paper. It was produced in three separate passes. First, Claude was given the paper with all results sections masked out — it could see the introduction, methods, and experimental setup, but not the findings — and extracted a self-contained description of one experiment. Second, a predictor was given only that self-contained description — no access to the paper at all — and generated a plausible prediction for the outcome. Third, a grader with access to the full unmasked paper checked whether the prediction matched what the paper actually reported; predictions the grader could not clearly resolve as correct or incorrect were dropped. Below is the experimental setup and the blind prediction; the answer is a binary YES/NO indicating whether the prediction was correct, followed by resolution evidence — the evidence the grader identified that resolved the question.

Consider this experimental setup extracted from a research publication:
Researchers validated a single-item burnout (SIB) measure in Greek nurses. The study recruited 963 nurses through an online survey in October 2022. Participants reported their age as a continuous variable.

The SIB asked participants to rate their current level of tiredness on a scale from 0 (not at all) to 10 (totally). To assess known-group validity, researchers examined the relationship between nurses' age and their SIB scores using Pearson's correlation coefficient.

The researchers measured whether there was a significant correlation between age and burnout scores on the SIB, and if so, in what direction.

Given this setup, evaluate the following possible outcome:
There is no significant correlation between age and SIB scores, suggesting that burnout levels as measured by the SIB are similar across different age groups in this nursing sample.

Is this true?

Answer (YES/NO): YES